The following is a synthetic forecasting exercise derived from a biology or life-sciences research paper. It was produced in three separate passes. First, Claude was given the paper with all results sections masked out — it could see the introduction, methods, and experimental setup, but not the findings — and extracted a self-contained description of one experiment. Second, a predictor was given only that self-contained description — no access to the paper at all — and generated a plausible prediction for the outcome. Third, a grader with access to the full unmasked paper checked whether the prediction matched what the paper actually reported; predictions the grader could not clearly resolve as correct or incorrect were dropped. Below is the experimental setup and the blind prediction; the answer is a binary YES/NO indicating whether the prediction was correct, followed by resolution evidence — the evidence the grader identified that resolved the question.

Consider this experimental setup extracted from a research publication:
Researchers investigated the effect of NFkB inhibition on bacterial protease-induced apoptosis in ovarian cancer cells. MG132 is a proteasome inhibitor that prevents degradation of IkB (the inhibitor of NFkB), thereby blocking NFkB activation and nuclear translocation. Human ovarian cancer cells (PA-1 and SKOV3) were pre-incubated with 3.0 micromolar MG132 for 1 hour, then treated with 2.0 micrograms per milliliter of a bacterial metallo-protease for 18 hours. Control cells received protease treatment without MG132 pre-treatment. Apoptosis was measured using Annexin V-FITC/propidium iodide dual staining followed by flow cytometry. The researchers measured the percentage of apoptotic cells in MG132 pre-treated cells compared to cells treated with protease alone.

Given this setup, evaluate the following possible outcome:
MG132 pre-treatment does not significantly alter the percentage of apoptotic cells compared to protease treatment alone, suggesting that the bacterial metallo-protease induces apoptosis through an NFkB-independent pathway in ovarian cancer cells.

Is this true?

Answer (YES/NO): NO